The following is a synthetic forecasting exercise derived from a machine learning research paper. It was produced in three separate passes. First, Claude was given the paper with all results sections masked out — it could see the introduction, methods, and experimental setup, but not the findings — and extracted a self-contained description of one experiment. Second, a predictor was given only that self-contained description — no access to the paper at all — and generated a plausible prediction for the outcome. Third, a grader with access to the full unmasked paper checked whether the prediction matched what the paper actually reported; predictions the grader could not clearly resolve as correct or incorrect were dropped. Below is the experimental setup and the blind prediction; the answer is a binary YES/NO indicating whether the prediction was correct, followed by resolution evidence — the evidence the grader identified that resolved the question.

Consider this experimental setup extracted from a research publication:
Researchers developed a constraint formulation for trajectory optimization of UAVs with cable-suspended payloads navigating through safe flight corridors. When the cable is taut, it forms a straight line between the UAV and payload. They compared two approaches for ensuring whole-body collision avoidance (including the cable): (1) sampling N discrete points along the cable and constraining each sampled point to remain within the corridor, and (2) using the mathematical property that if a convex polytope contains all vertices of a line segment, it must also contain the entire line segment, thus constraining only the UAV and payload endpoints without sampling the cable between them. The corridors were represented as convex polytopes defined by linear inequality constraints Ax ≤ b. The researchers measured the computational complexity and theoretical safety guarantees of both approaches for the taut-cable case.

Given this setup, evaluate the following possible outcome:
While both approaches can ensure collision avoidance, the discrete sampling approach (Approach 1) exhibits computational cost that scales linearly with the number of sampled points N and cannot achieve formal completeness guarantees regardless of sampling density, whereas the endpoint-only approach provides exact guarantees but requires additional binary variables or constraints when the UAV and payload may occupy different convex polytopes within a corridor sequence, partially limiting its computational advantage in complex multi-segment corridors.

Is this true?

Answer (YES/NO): NO